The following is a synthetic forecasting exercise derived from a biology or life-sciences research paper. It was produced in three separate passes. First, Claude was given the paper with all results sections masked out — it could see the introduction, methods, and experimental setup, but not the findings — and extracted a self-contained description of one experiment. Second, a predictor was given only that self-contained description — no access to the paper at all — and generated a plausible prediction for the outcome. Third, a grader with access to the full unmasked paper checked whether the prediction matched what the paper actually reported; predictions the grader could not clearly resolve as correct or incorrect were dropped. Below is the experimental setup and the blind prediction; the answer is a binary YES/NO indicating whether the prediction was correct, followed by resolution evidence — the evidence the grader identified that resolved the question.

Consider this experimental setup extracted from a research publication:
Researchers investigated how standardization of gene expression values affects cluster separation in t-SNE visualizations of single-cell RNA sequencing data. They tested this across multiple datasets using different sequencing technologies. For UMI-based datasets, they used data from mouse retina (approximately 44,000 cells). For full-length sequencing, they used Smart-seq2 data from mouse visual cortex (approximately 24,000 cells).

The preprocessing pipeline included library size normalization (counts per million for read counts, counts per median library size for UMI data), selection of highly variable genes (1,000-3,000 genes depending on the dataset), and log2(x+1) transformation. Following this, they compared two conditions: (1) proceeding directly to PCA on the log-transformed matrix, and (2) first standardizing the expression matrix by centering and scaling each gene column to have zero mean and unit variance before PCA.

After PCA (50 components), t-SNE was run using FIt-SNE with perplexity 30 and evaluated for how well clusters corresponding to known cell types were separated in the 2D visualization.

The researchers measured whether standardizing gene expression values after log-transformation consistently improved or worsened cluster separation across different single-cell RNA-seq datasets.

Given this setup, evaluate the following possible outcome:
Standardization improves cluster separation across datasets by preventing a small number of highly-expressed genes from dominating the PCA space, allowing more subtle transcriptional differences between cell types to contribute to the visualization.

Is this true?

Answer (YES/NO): NO